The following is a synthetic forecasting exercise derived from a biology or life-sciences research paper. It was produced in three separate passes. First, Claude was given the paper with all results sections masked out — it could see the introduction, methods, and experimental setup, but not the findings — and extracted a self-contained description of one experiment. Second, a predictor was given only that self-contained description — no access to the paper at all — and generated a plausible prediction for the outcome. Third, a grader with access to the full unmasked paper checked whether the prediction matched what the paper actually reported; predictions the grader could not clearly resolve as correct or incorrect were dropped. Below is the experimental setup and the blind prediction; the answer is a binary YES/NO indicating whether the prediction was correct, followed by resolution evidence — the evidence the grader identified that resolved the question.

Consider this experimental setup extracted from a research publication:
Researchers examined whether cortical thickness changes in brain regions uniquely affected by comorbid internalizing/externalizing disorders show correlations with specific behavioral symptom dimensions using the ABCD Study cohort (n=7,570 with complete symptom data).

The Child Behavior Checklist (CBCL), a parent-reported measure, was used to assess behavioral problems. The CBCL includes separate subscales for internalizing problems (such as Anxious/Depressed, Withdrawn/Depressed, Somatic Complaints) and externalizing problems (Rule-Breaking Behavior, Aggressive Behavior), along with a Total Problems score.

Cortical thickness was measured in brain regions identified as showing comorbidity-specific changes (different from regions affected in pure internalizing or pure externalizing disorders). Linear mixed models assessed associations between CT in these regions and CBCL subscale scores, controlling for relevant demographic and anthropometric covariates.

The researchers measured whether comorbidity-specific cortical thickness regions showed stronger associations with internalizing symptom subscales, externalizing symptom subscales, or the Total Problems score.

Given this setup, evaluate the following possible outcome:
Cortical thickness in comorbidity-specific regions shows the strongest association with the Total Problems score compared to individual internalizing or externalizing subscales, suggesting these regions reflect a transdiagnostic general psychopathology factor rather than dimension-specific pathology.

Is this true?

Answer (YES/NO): NO